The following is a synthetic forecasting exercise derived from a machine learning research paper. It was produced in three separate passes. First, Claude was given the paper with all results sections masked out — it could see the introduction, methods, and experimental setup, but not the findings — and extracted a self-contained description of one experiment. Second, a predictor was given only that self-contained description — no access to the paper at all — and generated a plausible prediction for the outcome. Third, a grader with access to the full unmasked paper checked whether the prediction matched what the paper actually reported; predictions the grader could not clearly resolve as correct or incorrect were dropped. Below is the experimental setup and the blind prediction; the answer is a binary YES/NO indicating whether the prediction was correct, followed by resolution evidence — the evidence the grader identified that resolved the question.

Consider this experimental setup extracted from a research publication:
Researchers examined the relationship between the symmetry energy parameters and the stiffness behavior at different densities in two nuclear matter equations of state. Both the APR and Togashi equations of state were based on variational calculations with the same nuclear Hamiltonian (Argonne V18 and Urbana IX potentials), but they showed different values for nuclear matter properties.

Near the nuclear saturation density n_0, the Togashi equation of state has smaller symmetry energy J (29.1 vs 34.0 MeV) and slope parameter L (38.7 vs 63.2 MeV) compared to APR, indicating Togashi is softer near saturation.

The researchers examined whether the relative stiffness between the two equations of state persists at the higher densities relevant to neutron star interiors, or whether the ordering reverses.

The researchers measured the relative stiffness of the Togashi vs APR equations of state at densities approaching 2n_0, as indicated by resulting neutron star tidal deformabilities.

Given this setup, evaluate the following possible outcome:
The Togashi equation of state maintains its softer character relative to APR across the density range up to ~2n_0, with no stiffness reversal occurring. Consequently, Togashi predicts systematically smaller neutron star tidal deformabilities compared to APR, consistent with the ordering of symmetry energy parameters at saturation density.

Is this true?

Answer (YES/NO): NO